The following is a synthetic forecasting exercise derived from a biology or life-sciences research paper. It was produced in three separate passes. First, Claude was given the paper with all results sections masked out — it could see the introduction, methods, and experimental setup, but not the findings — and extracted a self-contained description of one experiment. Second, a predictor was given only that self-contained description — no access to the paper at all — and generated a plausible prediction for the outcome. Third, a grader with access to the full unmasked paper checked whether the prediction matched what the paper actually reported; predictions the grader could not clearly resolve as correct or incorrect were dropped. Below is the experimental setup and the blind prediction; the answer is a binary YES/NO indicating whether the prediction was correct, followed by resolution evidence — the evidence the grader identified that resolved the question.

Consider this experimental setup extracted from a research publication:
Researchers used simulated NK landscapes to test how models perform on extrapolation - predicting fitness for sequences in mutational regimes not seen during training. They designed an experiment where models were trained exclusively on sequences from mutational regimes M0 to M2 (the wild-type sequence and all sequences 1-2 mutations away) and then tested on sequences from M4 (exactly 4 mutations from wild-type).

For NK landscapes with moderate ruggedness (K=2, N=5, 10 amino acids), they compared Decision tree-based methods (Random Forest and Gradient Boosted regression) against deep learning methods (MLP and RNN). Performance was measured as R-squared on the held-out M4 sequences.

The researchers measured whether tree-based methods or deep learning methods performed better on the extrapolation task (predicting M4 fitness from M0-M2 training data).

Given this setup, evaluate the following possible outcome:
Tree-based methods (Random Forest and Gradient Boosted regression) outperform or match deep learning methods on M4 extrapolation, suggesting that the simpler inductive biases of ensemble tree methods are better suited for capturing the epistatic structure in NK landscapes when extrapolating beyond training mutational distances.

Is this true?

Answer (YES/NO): YES